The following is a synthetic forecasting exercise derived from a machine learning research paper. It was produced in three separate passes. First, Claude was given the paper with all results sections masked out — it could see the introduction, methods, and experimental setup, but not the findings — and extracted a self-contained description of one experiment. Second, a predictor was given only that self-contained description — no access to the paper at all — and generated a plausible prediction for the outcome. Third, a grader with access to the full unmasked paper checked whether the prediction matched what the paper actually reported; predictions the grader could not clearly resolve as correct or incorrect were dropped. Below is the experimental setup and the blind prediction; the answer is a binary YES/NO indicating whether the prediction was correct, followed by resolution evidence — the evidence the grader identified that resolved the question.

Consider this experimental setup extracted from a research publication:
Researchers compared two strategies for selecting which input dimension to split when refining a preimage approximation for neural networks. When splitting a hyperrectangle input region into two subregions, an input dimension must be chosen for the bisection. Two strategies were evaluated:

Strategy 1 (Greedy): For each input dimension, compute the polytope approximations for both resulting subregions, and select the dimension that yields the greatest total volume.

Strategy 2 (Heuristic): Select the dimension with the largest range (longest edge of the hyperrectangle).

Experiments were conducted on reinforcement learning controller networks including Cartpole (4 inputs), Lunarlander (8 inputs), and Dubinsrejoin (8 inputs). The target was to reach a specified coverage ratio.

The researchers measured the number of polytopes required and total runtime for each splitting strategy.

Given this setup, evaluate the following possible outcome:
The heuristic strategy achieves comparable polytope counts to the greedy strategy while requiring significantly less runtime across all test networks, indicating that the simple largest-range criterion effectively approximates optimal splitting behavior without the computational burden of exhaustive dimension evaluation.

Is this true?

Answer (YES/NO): NO